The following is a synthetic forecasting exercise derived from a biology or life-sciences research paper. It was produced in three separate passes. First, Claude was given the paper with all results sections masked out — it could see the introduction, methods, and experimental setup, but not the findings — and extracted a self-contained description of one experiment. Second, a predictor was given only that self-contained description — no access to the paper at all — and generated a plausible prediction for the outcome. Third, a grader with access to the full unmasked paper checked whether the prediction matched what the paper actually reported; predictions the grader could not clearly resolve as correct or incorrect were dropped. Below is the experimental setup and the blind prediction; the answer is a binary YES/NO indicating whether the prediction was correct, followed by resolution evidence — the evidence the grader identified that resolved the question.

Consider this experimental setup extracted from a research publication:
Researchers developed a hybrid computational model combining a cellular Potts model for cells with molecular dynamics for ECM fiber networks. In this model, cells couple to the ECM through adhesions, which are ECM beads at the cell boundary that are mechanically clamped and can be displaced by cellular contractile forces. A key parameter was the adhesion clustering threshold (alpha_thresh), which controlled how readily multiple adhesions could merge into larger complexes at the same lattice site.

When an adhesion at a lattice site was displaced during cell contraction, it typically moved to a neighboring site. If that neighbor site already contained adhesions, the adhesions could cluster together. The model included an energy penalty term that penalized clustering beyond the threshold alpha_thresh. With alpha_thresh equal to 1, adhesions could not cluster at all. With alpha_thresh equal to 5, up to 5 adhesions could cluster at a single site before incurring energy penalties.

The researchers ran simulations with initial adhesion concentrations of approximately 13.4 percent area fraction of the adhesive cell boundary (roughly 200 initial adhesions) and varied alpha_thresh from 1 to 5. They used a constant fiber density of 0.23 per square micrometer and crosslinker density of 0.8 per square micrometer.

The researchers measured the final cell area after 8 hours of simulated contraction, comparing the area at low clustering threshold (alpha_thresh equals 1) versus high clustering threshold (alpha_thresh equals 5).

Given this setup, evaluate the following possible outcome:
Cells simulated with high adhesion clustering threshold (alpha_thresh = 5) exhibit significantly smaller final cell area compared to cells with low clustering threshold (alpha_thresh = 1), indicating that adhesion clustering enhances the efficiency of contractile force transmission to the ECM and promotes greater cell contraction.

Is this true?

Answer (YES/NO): YES